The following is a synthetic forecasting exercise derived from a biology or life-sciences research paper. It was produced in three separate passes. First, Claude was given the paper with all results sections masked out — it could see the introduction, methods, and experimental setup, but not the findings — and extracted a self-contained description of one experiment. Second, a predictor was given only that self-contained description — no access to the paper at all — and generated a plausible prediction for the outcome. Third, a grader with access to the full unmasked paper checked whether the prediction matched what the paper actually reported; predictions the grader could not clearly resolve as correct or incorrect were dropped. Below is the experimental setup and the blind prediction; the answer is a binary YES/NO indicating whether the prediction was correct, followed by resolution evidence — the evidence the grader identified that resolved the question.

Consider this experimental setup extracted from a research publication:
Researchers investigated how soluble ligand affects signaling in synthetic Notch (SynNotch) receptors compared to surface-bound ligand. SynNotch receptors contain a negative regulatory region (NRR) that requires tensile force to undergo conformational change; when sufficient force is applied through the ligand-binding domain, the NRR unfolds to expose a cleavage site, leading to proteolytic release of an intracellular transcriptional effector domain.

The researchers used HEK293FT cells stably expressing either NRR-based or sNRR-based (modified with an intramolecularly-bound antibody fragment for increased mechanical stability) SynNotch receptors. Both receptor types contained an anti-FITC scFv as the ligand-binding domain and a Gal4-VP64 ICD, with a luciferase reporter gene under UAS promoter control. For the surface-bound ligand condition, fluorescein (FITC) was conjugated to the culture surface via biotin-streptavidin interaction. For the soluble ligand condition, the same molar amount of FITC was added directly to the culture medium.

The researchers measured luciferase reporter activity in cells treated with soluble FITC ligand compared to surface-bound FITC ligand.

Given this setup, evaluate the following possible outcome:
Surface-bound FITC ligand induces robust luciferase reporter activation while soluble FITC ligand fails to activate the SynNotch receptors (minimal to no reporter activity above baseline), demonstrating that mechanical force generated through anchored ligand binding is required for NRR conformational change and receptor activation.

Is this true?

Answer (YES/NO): YES